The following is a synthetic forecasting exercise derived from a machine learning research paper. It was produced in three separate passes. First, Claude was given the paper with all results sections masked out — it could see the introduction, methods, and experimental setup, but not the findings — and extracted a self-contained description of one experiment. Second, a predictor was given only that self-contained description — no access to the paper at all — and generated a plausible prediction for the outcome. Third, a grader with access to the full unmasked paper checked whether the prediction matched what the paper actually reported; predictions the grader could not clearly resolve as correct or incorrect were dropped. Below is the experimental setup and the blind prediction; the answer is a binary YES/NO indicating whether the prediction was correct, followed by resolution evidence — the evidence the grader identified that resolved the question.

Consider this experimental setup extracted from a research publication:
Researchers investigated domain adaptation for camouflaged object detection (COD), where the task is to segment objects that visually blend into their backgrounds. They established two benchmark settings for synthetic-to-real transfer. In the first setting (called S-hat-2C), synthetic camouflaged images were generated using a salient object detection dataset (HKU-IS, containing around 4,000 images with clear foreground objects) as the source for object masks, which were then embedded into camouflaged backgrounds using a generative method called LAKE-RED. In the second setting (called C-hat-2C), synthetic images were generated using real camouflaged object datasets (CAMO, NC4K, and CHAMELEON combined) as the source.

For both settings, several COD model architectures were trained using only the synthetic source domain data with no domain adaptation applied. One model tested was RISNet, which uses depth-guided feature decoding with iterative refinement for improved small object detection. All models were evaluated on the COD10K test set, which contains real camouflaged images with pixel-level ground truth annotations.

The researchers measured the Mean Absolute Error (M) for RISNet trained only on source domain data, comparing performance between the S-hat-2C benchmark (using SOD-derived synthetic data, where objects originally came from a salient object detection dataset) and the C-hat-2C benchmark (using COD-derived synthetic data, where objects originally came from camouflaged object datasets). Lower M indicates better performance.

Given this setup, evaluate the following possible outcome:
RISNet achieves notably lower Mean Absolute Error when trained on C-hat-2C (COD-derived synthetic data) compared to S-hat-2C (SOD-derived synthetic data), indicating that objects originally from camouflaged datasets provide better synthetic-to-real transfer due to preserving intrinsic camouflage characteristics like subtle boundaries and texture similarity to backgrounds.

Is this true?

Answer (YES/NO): YES